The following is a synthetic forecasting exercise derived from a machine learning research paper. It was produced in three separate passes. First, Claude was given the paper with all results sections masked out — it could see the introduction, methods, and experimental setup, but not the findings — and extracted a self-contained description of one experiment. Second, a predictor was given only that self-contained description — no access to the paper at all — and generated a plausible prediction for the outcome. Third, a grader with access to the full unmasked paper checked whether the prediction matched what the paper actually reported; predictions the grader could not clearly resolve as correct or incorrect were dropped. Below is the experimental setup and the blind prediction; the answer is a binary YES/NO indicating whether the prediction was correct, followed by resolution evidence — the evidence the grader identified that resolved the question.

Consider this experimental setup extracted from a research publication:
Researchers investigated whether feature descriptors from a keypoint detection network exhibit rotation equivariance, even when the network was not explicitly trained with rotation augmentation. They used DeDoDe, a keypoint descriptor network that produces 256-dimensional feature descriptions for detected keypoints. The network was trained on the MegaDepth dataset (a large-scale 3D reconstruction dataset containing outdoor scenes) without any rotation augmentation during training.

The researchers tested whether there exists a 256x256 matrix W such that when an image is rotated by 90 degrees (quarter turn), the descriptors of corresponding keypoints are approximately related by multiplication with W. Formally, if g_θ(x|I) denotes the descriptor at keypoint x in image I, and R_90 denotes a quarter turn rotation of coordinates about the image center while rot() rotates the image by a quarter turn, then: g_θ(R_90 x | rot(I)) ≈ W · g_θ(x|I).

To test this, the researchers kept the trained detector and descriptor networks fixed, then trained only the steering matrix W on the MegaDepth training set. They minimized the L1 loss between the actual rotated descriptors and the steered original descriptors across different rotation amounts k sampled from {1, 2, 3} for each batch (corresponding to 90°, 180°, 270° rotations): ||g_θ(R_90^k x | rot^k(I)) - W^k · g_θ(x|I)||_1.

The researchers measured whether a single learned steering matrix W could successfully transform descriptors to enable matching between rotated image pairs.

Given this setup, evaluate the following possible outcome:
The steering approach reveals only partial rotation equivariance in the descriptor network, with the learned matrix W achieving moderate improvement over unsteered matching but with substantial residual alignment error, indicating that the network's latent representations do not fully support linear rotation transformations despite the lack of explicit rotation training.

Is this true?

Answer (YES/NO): NO